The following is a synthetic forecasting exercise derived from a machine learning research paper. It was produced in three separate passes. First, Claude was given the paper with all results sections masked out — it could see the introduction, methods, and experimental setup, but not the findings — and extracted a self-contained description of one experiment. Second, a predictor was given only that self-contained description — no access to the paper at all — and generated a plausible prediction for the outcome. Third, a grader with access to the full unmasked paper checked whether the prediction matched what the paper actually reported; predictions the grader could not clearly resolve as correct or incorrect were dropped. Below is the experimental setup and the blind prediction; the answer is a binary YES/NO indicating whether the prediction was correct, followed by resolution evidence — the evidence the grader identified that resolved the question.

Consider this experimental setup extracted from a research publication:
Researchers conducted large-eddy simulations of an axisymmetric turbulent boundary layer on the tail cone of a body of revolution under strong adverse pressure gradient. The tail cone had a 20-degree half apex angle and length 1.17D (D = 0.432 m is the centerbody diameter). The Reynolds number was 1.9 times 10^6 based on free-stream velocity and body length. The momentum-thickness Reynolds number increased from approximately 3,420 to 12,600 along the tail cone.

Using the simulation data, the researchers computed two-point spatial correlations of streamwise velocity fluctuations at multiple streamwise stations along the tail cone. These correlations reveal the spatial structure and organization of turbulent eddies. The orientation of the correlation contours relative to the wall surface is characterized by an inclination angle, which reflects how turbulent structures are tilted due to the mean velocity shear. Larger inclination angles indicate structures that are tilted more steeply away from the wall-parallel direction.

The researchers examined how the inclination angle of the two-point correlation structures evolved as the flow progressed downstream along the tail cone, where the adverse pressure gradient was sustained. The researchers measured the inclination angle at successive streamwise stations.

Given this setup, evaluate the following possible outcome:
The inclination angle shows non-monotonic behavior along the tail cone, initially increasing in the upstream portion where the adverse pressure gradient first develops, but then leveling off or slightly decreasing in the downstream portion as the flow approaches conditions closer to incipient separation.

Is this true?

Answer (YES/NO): NO